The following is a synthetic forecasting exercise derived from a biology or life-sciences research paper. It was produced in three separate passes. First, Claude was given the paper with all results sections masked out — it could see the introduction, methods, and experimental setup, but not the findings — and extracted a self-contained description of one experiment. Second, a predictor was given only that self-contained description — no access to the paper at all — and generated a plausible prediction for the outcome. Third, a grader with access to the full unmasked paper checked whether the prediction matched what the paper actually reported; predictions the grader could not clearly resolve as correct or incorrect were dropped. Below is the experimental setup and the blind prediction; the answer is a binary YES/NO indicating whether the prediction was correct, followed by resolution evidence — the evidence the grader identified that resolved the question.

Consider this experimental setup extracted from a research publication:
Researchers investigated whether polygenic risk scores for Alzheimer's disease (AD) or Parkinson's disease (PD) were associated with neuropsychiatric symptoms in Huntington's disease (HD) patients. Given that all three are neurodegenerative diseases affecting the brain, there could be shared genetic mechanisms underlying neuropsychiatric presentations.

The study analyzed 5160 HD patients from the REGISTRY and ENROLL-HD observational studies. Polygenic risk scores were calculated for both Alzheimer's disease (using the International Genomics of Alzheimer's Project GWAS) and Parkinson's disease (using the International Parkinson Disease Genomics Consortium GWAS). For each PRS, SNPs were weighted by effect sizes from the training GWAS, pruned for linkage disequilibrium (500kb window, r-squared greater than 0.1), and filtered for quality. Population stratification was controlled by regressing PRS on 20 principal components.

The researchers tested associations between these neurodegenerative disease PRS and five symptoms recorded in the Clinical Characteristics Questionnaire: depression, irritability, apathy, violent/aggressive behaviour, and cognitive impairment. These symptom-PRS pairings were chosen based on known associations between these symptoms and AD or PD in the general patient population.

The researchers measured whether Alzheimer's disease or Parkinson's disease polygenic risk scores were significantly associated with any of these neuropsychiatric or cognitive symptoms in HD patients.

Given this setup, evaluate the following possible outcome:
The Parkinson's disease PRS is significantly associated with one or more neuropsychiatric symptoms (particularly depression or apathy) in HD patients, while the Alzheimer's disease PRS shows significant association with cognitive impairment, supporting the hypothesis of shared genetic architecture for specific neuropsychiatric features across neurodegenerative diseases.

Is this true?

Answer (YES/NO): NO